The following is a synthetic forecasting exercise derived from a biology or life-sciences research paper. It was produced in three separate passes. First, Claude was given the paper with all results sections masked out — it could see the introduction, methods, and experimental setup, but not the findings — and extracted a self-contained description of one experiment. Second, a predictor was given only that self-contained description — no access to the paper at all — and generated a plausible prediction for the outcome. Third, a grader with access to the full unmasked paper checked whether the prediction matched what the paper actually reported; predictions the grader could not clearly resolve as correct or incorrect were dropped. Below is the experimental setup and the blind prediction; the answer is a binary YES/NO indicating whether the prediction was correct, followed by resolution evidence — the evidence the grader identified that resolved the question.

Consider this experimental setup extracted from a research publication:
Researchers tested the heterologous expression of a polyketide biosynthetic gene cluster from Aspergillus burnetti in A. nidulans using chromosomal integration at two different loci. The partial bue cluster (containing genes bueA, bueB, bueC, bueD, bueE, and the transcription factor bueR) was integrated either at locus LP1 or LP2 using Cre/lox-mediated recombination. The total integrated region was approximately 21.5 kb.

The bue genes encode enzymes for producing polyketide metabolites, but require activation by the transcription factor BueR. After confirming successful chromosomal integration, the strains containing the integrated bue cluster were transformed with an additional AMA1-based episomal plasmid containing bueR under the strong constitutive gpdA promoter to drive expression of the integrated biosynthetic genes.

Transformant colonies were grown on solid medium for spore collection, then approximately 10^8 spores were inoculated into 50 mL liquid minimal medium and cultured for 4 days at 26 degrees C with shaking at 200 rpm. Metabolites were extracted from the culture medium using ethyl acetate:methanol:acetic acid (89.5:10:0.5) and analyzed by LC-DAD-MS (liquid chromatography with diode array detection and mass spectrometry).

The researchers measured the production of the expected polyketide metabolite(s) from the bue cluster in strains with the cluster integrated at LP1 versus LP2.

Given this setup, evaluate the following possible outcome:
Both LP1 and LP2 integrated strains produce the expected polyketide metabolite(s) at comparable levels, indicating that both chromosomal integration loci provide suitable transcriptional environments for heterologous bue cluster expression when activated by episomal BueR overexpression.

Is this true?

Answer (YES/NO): YES